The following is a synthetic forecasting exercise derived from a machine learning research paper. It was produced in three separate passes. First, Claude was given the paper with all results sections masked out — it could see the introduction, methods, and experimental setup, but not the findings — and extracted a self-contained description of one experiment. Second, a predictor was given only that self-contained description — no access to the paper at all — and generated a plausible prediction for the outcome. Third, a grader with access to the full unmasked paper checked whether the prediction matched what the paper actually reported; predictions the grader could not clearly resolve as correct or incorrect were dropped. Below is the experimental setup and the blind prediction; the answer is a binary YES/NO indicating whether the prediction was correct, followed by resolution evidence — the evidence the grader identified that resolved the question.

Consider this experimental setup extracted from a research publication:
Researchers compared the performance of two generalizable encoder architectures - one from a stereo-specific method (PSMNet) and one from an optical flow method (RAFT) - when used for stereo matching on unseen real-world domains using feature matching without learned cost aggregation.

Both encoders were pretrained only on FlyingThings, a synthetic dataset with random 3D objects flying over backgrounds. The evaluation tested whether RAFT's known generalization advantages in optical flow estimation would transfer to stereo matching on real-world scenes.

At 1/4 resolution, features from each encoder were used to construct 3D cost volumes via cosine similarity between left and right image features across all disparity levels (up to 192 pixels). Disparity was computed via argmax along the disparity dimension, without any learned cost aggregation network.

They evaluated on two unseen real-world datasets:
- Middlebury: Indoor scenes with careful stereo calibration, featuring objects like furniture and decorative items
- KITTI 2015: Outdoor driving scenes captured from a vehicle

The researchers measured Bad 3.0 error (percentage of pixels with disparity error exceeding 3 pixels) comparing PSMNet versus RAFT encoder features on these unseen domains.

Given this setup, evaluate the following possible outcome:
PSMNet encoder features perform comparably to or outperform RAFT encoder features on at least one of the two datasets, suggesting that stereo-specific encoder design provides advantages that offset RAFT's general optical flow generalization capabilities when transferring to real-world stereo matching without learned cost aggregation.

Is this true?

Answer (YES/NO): NO